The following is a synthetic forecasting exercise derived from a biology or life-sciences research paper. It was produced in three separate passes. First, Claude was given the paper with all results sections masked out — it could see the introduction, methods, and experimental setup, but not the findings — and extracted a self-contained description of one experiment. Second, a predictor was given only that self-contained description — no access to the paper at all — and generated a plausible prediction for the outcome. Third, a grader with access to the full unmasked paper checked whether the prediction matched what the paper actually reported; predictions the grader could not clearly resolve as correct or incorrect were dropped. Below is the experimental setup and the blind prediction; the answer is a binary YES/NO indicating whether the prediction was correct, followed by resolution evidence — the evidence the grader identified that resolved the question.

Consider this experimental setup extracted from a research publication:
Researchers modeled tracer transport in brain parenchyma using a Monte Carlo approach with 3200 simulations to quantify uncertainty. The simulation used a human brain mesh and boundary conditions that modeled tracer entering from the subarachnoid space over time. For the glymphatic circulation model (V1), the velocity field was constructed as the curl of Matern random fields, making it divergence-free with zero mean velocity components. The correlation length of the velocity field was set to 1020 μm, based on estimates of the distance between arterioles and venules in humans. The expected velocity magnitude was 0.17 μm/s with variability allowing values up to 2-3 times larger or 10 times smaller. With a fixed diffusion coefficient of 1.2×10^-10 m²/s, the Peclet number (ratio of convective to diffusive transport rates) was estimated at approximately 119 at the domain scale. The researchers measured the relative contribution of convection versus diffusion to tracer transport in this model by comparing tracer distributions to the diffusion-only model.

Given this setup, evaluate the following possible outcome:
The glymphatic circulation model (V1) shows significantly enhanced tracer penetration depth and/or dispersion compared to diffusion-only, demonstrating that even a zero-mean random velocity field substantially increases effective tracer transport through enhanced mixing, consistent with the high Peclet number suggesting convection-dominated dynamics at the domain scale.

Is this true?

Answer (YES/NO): NO